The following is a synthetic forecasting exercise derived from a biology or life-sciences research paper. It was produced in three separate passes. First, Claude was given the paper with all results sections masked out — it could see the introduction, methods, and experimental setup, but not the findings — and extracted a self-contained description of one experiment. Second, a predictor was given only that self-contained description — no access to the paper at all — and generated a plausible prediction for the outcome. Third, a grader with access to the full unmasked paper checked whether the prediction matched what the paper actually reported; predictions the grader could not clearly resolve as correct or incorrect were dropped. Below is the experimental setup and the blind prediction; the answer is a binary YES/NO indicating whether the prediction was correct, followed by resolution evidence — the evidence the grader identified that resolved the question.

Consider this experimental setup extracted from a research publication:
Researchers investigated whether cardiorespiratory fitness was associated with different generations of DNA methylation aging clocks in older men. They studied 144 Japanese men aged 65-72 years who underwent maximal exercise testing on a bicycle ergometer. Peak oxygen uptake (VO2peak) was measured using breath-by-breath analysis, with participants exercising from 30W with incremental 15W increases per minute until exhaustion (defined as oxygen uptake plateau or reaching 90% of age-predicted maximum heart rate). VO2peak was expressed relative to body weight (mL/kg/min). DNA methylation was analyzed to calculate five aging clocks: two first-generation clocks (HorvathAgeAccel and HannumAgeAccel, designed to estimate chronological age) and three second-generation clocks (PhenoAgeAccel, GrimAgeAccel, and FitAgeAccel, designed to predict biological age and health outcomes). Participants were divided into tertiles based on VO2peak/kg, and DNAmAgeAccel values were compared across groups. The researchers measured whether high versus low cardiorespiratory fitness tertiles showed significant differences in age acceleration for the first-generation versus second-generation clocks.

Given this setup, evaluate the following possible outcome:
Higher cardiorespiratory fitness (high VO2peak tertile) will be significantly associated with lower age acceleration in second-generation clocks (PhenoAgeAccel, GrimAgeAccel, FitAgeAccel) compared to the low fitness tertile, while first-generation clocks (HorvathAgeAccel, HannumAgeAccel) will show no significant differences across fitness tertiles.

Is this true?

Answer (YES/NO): NO